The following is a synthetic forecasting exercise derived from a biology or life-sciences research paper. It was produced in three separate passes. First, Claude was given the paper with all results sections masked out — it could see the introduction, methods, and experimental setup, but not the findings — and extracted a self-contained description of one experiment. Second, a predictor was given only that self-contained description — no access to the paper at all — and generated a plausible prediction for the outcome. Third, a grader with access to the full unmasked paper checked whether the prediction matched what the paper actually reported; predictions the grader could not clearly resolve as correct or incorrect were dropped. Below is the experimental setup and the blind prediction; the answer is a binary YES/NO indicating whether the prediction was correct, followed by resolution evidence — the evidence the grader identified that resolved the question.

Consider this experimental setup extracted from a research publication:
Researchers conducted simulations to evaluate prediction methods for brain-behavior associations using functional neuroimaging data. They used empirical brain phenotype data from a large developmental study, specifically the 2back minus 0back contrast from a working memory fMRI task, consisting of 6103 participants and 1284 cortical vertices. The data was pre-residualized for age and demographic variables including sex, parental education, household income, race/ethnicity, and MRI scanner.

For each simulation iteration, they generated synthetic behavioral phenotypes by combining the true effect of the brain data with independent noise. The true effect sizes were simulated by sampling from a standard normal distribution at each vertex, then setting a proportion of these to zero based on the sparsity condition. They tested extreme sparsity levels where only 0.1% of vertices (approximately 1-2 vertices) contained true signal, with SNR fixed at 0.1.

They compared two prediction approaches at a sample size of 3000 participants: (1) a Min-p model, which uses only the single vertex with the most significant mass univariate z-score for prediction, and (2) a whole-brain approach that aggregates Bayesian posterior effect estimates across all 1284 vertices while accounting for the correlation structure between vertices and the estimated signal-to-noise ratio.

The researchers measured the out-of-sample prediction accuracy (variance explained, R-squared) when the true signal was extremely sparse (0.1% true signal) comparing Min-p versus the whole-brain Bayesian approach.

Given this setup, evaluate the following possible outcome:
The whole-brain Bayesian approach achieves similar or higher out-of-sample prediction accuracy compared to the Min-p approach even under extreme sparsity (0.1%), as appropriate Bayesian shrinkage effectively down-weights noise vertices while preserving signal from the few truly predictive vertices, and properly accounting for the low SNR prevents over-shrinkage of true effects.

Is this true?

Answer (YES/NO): YES